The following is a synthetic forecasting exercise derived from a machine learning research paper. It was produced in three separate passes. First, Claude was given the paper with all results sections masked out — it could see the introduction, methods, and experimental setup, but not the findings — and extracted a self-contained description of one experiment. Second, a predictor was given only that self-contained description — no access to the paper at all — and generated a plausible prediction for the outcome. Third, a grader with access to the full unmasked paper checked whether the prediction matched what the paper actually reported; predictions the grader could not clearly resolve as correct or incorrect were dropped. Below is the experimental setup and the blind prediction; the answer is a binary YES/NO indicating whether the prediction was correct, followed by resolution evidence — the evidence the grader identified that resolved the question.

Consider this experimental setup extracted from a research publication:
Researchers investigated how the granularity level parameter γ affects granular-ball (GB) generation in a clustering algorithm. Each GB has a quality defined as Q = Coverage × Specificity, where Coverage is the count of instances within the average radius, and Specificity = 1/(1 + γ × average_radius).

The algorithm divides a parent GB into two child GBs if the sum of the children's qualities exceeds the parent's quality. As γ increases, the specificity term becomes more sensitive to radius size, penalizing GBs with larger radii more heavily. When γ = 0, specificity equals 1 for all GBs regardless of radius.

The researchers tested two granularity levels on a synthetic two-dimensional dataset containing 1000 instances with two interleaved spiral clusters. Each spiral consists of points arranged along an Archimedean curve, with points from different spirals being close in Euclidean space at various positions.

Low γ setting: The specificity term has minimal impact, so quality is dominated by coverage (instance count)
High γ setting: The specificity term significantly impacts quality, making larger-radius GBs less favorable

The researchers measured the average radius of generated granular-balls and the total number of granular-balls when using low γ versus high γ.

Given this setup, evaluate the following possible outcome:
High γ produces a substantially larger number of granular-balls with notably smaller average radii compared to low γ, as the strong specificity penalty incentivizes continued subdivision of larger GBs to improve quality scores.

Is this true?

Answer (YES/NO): YES